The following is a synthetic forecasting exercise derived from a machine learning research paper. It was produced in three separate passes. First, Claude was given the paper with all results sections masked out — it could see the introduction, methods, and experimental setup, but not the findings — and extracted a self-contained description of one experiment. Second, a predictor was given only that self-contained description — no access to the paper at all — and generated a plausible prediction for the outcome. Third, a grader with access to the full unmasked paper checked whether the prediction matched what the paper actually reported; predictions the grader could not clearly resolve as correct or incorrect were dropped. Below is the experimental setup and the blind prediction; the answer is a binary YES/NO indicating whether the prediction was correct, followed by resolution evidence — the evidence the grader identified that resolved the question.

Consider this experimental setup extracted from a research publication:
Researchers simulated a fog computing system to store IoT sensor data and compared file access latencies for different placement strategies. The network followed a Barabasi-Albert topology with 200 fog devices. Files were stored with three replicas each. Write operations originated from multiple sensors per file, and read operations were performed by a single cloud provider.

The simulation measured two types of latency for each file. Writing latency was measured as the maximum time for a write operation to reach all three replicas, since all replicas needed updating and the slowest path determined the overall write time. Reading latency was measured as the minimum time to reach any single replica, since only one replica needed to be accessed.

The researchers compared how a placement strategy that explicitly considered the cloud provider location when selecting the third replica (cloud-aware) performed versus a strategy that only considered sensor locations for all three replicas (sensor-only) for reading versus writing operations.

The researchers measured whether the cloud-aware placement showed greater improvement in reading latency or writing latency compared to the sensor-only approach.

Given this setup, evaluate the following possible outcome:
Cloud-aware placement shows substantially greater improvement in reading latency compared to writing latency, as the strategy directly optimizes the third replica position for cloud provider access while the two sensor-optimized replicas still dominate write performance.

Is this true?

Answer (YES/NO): YES